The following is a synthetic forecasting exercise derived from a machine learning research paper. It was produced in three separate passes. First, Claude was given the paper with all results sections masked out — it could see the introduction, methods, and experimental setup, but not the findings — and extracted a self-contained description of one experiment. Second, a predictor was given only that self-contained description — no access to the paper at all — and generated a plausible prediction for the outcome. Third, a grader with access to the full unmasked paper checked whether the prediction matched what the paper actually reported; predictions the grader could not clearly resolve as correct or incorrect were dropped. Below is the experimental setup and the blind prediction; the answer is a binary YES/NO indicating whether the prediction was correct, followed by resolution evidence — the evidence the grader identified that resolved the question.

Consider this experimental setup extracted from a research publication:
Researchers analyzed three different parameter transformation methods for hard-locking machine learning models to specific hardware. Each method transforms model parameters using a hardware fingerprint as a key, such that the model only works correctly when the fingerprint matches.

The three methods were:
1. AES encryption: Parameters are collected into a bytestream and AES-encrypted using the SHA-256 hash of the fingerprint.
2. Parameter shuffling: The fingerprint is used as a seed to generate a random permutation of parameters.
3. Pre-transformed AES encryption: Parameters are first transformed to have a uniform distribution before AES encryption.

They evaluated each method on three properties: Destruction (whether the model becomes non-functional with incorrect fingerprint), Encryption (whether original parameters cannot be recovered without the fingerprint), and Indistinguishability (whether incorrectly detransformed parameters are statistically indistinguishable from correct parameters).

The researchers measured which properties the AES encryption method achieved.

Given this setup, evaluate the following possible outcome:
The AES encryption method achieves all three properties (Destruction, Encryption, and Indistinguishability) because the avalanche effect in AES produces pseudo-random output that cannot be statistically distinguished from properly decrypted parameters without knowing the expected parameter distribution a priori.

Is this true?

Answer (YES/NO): NO